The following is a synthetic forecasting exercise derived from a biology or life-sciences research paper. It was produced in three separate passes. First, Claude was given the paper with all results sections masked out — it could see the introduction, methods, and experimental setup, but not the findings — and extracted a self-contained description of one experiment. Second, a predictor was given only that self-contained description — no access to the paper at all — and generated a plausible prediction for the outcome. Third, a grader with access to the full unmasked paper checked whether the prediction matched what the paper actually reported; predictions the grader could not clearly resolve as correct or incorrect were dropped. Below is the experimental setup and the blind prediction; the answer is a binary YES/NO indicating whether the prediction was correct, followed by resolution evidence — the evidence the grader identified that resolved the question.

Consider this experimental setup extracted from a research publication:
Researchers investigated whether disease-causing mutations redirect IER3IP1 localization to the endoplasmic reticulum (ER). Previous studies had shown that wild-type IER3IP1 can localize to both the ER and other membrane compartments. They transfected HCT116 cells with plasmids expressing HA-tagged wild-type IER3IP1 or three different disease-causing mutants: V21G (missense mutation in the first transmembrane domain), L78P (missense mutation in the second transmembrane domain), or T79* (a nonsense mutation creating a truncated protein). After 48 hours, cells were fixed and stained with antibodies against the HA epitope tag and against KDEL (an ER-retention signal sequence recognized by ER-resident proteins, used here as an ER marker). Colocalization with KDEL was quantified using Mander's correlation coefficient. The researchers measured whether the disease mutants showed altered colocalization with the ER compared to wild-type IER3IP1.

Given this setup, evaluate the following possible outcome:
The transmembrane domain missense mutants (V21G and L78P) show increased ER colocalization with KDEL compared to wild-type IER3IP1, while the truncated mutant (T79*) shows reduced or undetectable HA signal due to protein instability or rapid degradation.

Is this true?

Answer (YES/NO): NO